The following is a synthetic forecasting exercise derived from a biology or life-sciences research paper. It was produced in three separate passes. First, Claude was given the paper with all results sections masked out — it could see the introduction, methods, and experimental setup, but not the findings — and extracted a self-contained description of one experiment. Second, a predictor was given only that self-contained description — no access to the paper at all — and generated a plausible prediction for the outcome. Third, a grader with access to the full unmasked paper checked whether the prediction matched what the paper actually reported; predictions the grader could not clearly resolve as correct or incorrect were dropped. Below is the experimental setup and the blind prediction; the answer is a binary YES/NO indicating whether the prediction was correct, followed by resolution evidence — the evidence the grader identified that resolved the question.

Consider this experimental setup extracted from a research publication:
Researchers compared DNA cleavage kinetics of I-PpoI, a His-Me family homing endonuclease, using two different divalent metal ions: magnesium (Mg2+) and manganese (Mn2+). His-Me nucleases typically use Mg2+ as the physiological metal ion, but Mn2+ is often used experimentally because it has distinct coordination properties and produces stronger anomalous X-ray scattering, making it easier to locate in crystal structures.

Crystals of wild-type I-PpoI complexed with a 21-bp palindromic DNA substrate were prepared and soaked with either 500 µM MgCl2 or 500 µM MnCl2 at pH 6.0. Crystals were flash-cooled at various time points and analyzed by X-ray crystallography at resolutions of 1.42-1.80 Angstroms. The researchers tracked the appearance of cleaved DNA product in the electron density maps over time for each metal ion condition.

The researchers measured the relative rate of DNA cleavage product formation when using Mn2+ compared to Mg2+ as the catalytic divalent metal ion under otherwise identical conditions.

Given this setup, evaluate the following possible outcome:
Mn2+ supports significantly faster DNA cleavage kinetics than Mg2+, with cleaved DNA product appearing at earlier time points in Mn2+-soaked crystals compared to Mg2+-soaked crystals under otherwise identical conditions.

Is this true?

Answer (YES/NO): NO